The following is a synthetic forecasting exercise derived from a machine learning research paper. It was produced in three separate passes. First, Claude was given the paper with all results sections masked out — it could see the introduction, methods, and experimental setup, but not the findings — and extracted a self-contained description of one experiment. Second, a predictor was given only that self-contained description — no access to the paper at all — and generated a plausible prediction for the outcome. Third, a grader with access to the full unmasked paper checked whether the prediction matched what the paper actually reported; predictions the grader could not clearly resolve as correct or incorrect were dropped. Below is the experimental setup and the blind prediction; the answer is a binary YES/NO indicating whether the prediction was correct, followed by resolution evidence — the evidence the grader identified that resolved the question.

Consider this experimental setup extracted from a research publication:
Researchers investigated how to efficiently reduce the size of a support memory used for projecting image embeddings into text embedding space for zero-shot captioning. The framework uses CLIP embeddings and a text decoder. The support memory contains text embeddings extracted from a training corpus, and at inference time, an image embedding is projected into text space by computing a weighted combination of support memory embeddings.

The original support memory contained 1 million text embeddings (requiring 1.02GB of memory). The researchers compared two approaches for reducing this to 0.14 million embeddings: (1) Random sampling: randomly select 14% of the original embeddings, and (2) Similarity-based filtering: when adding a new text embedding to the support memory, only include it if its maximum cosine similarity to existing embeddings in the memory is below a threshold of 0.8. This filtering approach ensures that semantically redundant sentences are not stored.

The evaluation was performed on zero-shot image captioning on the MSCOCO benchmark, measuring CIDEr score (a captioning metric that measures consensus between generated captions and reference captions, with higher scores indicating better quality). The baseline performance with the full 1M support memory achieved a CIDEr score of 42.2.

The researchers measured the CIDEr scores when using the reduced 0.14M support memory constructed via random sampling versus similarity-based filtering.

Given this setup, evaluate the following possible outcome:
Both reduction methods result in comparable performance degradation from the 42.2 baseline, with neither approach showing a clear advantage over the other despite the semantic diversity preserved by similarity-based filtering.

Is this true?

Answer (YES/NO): NO